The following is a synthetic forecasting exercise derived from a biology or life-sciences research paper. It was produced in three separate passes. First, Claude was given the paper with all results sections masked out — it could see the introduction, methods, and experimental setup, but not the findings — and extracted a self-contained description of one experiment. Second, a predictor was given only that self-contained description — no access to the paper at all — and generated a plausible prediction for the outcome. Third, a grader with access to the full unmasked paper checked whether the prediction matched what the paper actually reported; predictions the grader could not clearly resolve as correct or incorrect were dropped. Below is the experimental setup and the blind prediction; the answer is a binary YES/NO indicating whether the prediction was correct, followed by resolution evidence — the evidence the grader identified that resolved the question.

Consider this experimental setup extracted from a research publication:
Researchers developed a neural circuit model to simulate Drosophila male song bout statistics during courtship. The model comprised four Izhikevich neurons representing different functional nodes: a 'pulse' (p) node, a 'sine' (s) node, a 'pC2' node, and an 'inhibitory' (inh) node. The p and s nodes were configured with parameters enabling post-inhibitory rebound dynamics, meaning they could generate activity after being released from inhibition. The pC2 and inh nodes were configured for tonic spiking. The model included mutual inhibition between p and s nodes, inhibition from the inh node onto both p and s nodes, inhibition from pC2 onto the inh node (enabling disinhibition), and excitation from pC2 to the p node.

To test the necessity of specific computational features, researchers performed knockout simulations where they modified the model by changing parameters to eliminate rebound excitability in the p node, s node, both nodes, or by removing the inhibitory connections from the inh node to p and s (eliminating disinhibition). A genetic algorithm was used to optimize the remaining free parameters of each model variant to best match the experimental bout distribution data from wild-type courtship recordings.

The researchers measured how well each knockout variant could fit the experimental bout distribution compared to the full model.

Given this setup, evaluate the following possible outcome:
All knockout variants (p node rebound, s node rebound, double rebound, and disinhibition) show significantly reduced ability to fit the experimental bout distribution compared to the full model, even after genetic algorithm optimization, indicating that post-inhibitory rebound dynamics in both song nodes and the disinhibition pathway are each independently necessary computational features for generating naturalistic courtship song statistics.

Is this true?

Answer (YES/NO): NO